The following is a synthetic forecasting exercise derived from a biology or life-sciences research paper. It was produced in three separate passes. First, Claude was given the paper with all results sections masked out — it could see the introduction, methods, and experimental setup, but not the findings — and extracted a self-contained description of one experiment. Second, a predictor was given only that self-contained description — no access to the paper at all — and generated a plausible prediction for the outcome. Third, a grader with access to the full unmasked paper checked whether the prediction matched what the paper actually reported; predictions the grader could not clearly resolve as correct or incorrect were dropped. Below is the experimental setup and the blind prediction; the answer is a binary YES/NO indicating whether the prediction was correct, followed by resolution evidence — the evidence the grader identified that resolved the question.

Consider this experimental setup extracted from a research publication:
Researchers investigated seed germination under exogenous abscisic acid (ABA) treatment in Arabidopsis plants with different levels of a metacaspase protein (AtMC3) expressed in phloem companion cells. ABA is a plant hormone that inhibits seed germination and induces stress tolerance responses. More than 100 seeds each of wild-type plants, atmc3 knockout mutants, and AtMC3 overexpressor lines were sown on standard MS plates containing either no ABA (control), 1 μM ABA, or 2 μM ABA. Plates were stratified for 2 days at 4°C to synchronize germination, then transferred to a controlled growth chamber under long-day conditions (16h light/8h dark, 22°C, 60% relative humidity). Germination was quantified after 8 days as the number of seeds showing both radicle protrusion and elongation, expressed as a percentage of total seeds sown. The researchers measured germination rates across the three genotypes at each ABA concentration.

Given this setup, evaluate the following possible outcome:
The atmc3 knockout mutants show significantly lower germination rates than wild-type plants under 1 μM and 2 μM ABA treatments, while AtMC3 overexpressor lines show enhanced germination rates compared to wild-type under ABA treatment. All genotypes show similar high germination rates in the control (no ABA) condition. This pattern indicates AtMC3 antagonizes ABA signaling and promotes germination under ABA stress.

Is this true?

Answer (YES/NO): NO